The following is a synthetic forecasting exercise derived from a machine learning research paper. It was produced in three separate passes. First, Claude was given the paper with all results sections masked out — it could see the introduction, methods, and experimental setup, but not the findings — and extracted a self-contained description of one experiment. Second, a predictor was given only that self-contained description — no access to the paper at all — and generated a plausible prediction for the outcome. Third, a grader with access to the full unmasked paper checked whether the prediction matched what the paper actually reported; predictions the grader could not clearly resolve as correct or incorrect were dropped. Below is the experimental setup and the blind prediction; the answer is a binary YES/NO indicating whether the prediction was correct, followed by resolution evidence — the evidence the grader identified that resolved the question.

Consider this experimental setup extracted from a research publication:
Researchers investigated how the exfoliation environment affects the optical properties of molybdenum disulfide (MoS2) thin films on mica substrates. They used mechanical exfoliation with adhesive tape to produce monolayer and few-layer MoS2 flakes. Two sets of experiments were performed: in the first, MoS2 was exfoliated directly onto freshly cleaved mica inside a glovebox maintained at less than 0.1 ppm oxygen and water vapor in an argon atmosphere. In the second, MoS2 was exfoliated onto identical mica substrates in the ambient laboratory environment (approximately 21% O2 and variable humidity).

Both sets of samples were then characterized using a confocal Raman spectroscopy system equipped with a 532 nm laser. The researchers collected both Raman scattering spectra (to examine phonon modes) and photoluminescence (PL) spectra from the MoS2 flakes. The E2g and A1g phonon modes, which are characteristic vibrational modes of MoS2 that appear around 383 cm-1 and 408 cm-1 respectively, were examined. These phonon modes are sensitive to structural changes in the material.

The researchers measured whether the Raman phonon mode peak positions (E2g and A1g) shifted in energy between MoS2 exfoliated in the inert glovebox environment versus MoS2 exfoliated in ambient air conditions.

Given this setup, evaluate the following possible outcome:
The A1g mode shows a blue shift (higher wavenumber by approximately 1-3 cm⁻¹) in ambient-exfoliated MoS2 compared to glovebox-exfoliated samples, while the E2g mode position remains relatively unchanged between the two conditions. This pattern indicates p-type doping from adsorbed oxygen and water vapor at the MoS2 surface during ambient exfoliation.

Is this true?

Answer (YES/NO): NO